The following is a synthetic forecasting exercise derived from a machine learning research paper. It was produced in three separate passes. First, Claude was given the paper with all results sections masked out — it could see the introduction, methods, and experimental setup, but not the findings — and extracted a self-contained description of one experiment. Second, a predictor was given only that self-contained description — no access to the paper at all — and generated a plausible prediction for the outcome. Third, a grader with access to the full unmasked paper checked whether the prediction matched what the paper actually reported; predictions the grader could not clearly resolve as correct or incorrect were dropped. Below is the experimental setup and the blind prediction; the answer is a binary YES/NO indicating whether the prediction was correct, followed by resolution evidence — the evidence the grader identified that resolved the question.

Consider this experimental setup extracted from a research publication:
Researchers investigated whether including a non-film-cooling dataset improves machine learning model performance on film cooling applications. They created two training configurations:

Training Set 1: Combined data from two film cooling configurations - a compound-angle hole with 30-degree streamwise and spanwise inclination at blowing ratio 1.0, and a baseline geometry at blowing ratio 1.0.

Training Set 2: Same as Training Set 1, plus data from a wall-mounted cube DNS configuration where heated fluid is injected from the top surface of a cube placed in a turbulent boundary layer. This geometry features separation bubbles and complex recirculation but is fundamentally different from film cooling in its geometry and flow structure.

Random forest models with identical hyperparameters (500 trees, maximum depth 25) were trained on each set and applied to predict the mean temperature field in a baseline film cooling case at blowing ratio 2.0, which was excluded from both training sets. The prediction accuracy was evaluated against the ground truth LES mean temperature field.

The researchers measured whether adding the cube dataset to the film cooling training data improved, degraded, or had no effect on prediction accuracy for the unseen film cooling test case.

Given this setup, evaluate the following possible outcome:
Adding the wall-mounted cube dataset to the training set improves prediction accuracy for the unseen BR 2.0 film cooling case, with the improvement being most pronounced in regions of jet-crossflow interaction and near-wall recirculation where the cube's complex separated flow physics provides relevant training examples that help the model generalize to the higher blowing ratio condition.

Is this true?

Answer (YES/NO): NO